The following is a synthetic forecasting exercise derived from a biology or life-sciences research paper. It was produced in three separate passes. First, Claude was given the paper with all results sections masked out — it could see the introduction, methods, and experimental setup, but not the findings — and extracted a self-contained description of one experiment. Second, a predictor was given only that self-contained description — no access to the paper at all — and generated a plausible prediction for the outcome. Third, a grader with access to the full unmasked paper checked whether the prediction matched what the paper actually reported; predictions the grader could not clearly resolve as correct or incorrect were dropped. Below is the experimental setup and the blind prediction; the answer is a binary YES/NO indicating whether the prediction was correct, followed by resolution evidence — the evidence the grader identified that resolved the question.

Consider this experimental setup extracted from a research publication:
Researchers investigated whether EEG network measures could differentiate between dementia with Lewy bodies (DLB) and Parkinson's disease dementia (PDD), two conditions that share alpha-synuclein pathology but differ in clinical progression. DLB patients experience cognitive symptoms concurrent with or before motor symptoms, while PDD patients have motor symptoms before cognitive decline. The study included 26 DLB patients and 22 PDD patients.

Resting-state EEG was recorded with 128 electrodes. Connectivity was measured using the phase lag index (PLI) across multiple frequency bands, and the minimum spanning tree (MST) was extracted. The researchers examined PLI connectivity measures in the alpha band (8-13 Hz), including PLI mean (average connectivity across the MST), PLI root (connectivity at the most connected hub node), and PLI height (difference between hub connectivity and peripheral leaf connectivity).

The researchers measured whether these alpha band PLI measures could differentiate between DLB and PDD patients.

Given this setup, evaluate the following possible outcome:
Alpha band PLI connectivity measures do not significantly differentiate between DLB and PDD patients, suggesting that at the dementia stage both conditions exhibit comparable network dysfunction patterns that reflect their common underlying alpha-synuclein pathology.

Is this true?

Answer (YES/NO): NO